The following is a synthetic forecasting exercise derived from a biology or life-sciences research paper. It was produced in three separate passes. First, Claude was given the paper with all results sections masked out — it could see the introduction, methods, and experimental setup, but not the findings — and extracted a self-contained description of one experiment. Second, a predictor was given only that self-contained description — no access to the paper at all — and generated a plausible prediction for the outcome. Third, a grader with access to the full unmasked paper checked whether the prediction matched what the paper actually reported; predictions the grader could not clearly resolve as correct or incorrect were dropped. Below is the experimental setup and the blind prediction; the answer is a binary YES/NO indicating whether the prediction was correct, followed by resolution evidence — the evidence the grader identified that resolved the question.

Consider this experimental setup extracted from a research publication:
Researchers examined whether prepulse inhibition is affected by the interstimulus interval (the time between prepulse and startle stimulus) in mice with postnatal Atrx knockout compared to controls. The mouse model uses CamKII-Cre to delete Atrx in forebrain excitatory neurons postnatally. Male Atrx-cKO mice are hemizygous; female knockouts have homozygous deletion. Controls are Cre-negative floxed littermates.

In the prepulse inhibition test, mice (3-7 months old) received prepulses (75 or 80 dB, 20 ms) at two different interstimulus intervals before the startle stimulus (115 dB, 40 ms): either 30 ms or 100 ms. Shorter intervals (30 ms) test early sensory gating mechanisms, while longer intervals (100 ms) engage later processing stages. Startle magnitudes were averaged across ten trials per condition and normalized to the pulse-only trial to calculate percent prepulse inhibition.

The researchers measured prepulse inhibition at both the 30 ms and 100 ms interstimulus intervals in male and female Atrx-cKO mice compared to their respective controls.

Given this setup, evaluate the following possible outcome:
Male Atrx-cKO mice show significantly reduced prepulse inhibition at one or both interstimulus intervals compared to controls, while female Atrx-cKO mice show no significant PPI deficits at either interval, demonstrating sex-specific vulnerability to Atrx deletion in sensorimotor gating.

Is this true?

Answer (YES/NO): NO